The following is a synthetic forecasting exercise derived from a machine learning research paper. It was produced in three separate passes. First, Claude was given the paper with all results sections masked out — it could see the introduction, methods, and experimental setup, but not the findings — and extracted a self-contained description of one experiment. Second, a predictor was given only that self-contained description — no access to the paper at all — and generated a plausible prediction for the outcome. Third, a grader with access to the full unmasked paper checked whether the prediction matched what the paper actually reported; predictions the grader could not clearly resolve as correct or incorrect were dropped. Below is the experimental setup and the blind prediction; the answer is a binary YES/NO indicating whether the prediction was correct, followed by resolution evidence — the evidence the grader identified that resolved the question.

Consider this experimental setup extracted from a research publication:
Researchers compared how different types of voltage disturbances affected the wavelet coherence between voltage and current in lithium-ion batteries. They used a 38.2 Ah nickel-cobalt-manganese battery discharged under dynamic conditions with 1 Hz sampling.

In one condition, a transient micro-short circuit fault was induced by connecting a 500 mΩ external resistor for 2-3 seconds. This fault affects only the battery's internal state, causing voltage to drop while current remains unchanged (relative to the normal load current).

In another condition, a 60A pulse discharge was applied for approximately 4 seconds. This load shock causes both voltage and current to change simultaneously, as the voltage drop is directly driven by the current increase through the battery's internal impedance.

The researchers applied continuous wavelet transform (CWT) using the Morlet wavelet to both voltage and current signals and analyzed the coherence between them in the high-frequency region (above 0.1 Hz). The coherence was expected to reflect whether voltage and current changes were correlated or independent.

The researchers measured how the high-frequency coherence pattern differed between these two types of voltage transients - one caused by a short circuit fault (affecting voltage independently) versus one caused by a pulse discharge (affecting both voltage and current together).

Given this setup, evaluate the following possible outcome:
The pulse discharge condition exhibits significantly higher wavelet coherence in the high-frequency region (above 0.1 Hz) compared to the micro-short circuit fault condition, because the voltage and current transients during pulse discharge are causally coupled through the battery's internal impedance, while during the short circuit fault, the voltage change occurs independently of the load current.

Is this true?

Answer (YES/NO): YES